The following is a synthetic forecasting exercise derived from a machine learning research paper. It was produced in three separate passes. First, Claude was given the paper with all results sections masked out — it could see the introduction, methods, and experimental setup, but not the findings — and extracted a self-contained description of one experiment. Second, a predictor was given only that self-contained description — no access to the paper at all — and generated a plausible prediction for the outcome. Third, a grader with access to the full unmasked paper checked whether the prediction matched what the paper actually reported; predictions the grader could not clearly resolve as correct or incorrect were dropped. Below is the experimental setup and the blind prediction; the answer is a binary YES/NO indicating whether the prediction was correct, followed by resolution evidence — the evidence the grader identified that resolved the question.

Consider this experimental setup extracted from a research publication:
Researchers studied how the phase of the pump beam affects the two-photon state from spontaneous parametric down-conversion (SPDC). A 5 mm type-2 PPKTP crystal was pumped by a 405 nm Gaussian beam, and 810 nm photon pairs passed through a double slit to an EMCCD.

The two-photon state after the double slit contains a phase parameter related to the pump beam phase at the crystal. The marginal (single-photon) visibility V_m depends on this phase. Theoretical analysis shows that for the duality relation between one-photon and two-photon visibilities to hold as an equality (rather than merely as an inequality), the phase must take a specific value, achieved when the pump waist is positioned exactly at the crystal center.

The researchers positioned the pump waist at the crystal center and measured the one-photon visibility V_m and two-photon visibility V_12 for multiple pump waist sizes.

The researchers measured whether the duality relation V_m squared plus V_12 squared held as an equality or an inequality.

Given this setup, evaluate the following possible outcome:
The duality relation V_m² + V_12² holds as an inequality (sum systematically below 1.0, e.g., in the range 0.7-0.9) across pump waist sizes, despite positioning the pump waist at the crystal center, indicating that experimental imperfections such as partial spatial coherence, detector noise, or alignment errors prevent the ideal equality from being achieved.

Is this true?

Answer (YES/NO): NO